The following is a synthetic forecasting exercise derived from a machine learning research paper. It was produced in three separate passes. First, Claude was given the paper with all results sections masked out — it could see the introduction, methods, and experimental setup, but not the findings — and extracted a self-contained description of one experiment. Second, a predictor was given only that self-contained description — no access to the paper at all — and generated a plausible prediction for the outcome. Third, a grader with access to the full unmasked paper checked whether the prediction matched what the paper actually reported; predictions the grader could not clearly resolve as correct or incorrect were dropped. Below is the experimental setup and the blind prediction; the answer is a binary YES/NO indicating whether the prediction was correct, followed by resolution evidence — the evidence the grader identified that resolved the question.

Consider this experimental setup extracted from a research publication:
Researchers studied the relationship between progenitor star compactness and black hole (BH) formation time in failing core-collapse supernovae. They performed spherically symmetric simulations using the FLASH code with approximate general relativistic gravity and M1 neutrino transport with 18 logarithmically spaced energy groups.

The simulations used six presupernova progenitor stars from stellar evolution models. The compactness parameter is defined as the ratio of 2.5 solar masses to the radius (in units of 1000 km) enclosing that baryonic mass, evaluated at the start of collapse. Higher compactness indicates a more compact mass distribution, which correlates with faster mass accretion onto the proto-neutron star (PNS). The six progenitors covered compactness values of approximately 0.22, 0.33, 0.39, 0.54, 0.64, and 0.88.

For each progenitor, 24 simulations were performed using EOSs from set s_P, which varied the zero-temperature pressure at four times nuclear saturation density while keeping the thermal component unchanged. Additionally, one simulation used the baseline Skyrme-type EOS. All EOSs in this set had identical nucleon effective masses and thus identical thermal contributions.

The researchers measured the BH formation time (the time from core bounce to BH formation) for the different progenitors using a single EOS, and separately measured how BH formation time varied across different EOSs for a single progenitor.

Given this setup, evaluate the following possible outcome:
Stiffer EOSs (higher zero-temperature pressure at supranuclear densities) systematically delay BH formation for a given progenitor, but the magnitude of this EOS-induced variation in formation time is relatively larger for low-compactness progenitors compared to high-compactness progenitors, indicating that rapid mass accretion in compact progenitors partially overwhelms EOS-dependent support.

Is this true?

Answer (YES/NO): YES